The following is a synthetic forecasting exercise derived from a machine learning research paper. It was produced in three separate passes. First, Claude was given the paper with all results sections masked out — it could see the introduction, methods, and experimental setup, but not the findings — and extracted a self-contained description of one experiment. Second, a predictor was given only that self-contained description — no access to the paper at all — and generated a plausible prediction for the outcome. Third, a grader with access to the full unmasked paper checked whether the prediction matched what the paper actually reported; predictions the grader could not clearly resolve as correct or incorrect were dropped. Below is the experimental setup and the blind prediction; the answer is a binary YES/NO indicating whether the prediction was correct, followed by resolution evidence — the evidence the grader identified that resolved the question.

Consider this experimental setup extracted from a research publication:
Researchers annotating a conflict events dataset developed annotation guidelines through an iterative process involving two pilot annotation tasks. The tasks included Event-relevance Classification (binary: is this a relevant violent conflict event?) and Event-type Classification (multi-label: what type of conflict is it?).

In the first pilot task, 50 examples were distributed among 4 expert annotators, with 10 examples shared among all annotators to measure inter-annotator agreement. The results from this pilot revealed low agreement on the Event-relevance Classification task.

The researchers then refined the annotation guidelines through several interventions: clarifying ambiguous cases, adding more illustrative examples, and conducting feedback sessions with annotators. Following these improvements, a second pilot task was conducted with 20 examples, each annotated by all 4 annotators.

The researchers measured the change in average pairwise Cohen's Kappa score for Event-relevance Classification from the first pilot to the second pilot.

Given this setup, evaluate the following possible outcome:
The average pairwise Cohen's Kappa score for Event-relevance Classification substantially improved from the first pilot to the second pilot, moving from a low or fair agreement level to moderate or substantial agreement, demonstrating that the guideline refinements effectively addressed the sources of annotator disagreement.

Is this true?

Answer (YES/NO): YES